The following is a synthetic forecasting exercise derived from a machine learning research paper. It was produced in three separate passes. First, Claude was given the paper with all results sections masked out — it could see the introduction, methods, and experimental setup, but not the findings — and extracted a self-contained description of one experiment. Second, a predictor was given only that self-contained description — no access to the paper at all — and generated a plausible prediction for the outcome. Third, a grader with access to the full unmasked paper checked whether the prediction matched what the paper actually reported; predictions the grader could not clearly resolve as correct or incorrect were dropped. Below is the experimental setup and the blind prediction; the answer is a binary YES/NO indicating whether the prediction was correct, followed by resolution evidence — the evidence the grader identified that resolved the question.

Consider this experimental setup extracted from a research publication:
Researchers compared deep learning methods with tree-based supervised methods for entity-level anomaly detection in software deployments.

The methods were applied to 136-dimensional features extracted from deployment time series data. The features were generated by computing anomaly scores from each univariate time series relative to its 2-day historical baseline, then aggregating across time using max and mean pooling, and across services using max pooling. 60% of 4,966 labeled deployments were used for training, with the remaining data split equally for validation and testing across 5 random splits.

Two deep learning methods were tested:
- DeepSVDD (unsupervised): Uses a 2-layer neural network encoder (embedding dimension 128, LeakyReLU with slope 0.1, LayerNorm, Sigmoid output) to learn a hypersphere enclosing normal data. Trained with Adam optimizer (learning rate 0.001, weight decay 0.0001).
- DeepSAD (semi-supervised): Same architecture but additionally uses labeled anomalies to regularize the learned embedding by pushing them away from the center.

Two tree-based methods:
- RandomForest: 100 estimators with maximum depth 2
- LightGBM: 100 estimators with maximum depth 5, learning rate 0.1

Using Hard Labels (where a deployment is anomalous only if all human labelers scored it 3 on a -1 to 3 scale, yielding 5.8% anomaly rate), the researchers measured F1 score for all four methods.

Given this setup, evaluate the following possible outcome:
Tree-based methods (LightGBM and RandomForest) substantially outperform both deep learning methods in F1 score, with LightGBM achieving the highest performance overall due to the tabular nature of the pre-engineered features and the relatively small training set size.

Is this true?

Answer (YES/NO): NO